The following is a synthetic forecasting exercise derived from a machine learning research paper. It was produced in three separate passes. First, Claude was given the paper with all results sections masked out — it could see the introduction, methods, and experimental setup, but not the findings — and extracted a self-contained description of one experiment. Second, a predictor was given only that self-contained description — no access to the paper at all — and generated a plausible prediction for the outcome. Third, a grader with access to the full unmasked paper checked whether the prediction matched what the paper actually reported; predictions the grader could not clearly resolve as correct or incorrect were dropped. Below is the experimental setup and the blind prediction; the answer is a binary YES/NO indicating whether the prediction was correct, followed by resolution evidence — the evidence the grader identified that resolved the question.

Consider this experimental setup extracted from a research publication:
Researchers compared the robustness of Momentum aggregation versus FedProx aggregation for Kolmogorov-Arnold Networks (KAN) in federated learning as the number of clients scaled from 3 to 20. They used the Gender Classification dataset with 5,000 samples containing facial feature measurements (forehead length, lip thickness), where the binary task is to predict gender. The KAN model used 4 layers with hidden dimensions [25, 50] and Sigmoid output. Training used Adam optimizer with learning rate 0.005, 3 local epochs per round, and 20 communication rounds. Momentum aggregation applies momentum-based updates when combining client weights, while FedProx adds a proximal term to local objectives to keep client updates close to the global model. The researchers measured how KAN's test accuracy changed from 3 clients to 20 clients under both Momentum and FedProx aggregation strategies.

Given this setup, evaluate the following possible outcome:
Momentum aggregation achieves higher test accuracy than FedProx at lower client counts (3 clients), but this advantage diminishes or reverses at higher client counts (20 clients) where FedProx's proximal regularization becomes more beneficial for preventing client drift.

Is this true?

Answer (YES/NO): YES